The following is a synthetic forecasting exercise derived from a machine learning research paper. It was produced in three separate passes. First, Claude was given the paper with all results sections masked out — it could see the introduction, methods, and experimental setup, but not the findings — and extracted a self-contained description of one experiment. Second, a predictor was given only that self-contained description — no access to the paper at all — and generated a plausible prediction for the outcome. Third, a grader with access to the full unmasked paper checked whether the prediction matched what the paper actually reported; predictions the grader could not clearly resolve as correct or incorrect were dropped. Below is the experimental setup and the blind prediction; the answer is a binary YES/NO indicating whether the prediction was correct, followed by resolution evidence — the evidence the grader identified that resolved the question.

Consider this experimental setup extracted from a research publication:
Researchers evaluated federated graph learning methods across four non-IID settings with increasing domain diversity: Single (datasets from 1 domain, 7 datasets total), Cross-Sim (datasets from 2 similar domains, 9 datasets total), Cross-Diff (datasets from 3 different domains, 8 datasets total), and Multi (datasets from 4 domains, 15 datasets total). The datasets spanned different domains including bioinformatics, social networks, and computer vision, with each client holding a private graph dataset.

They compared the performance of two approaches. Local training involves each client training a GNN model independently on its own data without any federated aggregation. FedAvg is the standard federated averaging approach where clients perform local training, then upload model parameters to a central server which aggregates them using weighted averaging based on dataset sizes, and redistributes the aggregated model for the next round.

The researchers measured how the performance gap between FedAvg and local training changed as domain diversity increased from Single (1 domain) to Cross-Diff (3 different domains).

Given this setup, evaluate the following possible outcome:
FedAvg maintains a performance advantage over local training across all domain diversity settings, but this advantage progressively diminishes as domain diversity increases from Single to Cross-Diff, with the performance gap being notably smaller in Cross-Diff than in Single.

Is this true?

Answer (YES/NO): NO